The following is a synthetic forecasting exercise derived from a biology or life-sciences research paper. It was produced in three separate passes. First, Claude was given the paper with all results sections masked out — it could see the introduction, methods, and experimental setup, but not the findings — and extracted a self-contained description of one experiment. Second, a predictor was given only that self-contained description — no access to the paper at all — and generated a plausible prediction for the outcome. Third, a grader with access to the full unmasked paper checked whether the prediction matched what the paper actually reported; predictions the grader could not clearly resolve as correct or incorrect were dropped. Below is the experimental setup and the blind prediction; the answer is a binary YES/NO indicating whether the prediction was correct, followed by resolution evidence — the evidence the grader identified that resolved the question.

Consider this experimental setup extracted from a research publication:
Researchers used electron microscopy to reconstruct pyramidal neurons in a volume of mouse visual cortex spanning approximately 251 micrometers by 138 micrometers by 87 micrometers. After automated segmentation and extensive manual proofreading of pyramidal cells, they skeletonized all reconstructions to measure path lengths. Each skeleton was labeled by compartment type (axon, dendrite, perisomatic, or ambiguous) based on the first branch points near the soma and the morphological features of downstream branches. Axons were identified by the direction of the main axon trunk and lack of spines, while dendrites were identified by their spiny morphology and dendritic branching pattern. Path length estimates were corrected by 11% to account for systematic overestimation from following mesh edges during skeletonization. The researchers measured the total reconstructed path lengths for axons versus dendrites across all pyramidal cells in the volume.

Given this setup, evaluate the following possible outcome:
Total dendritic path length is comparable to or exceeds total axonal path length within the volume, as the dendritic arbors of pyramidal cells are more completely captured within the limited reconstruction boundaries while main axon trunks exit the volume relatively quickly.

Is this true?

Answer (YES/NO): YES